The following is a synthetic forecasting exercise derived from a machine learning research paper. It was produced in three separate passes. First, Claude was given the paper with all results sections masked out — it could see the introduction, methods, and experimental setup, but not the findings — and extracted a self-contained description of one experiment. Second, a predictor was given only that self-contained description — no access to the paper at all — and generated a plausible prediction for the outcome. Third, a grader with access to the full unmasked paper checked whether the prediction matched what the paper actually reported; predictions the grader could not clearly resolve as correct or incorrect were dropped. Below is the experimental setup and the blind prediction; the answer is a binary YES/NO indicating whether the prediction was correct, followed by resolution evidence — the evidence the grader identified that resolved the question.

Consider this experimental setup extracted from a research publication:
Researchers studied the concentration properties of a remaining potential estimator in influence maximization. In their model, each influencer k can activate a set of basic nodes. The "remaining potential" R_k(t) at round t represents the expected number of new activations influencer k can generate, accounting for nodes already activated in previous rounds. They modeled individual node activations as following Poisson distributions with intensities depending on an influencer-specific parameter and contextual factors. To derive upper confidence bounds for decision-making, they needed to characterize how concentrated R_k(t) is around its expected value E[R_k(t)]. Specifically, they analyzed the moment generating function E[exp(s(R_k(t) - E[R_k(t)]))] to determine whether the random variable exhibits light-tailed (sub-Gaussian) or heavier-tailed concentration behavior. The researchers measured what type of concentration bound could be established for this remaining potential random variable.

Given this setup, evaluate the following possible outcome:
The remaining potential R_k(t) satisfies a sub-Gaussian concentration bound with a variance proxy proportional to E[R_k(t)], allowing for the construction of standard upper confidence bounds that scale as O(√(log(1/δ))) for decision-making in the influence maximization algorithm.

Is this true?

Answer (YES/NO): YES